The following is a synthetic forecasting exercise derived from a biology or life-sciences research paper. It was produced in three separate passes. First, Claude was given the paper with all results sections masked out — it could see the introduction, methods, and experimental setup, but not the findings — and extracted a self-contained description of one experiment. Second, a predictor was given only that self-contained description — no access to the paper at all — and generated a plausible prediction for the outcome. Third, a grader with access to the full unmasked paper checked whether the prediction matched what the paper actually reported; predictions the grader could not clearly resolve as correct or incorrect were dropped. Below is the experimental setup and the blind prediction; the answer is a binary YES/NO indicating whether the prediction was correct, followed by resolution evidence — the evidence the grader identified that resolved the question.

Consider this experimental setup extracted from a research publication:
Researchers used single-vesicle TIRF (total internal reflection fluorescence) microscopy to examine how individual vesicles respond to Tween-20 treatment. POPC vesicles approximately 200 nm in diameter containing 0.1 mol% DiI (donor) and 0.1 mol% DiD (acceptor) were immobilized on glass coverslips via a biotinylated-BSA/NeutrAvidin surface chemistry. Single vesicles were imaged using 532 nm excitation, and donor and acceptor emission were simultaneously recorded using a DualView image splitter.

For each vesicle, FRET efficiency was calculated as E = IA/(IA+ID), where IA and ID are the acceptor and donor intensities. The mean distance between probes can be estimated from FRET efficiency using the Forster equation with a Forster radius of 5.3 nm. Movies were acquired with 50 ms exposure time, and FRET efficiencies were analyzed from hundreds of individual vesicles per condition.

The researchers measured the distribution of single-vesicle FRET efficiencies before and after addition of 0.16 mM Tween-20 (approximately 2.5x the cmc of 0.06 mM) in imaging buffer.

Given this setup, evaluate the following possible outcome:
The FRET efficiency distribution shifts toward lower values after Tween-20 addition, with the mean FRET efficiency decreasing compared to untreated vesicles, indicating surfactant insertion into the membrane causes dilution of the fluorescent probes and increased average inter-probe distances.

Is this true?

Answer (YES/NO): YES